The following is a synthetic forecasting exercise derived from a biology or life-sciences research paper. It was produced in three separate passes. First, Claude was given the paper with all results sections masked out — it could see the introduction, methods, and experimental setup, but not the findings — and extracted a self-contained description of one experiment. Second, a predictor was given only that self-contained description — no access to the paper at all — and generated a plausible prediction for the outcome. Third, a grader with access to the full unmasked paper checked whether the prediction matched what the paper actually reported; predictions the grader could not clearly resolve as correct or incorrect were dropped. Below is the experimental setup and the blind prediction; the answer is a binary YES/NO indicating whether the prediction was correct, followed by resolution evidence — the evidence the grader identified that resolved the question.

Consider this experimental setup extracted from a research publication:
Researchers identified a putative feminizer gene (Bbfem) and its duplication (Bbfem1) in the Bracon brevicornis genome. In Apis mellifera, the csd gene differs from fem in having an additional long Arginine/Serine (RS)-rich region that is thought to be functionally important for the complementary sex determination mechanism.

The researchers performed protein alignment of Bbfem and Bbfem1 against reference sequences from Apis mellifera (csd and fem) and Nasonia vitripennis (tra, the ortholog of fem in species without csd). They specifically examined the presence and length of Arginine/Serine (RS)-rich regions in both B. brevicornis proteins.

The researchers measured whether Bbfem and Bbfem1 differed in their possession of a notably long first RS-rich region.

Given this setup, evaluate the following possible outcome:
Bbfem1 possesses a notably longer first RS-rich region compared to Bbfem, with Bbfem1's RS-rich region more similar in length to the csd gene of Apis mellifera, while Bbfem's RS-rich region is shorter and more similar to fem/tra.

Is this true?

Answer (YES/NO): NO